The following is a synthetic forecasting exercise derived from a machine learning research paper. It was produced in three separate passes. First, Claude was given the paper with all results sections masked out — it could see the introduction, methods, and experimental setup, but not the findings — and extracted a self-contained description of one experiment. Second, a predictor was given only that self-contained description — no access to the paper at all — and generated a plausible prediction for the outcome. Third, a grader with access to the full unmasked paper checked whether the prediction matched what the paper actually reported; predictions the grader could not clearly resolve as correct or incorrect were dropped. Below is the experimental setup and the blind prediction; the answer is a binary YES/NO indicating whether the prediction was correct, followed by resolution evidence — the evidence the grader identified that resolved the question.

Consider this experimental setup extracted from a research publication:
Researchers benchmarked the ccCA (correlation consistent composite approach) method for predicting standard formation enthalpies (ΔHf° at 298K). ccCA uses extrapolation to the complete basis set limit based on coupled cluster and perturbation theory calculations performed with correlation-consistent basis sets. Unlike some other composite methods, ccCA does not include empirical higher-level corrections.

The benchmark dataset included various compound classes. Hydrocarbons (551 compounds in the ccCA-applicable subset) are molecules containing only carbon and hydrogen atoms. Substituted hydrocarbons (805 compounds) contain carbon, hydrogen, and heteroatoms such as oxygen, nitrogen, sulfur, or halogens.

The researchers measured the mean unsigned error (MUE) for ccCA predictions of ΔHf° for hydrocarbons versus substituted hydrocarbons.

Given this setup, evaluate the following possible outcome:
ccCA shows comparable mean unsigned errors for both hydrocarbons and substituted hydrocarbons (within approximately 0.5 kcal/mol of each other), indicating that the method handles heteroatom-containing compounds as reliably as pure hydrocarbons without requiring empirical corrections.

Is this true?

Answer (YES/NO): YES